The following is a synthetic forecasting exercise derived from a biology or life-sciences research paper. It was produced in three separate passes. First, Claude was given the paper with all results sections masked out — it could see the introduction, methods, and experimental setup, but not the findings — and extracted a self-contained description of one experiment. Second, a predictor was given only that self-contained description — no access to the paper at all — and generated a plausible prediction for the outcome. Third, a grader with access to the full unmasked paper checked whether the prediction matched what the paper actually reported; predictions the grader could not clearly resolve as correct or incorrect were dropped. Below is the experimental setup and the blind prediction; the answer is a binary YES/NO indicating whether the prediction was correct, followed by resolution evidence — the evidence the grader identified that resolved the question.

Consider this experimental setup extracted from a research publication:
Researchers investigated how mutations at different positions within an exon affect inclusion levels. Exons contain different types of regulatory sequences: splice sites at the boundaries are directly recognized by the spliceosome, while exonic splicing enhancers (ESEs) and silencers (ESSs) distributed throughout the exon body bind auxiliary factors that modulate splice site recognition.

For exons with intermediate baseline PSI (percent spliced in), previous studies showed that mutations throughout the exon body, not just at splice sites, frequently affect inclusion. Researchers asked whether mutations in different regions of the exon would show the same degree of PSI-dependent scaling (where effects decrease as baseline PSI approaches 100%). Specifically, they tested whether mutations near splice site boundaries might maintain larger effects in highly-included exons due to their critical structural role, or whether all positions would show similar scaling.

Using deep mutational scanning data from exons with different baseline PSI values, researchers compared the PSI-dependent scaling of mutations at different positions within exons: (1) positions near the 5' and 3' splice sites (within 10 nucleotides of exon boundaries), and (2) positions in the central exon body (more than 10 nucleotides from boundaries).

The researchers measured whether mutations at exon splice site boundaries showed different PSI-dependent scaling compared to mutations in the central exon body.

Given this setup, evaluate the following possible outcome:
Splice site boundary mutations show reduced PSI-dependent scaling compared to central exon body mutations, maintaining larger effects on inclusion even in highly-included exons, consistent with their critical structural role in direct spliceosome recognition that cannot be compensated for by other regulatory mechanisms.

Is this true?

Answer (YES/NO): YES